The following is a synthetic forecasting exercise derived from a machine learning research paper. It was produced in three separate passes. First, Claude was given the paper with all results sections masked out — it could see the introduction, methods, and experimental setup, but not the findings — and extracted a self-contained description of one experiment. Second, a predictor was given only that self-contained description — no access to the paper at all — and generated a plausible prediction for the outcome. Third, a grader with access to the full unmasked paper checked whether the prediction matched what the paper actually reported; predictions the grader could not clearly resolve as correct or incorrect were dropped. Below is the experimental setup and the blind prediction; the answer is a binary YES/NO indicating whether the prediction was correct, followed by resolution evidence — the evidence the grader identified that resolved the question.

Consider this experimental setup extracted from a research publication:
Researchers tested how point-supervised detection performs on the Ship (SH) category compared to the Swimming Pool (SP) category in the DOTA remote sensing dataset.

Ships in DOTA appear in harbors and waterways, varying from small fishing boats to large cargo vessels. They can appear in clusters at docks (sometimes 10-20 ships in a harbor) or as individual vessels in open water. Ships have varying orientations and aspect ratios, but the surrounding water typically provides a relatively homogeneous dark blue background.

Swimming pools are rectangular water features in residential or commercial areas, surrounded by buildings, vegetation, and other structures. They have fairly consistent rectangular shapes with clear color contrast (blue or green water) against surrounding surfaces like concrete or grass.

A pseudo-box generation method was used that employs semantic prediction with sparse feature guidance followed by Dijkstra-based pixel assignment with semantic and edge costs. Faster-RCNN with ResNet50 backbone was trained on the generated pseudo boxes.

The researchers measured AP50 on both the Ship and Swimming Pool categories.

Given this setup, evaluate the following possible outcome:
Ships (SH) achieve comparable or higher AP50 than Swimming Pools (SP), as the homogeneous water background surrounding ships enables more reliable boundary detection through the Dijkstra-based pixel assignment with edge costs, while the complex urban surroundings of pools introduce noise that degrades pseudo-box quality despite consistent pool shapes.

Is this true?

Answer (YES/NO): YES